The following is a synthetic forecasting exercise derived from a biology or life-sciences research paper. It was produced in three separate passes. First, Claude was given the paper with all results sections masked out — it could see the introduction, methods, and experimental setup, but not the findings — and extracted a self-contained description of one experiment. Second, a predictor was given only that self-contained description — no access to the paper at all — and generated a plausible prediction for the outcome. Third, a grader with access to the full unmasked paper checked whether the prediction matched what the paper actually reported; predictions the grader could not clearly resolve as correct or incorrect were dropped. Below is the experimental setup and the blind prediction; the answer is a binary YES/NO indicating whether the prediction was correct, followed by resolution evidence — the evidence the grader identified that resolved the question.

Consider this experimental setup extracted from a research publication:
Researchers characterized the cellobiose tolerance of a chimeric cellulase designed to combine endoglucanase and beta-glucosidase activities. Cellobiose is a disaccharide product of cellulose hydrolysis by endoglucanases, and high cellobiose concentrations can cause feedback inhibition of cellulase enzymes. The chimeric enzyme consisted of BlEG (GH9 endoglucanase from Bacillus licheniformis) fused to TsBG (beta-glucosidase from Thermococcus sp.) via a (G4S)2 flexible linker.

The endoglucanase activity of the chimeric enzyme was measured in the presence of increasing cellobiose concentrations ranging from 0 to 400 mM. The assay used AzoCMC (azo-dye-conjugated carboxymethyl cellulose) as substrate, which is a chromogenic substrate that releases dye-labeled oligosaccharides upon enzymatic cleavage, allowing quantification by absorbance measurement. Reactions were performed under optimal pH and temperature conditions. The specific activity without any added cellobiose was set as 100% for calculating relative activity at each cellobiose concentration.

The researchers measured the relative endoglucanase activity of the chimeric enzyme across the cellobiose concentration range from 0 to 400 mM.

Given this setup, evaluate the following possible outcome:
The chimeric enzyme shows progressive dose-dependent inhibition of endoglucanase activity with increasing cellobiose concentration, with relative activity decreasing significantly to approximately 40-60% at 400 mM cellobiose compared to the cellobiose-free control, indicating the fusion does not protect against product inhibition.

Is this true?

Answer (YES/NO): NO